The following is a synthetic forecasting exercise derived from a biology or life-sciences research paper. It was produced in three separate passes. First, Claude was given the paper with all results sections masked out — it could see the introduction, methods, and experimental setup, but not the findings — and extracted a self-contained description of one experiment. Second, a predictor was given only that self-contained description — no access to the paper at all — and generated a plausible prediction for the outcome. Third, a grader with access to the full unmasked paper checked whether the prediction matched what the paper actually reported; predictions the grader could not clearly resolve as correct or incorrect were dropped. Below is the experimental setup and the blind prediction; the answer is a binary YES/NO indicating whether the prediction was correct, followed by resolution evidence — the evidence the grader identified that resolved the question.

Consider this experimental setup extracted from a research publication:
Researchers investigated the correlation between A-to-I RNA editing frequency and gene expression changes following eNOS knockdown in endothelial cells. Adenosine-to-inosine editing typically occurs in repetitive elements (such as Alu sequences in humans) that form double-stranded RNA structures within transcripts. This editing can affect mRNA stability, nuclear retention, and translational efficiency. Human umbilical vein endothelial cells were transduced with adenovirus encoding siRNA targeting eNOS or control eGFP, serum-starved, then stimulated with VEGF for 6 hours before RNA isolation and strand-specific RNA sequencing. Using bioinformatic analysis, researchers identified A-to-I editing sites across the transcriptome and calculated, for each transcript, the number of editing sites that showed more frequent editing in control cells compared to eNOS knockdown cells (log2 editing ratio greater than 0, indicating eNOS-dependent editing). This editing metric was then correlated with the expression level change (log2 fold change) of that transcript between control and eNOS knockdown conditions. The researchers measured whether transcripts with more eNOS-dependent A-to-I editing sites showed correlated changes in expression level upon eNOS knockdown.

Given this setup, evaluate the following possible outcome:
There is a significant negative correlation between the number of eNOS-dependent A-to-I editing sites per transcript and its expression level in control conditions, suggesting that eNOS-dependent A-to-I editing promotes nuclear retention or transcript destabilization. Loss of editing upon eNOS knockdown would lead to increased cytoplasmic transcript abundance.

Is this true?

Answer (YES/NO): NO